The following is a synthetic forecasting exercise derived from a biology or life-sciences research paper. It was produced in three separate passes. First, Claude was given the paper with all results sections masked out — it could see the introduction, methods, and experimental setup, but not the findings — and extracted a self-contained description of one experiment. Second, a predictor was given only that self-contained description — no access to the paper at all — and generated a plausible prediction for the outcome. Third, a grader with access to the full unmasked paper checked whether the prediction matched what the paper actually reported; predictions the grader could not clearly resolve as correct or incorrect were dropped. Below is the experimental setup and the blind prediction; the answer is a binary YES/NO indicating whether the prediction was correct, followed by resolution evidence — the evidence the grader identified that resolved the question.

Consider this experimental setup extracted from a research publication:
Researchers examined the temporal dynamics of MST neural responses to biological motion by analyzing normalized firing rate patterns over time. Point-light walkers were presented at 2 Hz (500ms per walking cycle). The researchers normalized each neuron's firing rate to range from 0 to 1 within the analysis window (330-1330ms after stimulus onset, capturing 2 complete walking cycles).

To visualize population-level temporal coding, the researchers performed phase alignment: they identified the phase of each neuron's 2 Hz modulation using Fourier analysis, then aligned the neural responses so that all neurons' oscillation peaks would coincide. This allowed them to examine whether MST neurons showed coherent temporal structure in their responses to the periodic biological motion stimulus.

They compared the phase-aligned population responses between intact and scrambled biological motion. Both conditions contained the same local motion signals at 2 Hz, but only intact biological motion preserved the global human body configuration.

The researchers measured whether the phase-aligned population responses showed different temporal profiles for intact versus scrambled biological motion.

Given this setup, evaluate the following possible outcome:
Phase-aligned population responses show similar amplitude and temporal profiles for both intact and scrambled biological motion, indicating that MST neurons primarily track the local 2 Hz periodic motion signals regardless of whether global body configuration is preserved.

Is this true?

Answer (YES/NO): NO